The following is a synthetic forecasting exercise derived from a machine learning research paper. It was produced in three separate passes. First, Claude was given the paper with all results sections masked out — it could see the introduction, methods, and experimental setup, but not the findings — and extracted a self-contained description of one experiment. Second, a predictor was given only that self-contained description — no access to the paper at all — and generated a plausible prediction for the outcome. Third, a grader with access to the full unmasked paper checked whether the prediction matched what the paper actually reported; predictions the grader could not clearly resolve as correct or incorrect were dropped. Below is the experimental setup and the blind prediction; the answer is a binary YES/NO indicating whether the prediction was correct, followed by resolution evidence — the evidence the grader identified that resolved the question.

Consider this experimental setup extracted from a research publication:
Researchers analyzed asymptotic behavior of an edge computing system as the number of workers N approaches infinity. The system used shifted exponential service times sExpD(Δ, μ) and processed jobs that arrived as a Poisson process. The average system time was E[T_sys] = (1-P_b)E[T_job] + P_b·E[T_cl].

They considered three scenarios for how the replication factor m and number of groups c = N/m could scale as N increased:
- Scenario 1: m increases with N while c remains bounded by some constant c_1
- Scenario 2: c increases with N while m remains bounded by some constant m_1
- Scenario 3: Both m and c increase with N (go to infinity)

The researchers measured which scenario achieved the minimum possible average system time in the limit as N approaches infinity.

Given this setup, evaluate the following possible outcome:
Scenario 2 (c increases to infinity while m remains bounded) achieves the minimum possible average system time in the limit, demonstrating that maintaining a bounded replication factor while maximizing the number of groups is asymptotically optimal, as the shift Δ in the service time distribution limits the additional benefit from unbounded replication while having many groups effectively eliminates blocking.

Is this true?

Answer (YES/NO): NO